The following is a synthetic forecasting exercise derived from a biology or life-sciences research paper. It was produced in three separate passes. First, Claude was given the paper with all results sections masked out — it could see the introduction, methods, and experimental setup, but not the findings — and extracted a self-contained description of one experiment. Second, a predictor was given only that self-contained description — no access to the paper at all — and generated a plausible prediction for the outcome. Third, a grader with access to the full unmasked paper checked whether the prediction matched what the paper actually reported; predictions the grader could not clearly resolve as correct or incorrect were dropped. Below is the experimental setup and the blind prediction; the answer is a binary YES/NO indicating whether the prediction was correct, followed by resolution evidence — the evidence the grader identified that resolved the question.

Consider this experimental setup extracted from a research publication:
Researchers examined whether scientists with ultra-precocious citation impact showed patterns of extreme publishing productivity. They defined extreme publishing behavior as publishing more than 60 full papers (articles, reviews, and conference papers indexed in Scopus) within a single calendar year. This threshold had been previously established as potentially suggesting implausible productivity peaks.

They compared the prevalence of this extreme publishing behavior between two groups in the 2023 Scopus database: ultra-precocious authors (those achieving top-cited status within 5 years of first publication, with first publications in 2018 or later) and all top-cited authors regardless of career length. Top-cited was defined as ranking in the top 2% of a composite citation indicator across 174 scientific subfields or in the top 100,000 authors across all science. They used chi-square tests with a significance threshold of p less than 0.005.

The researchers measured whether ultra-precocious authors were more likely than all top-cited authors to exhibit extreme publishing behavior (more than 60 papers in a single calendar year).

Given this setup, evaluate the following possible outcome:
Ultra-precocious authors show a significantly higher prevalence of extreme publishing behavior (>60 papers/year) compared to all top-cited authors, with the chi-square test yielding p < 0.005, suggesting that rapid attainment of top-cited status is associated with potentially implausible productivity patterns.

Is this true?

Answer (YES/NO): YES